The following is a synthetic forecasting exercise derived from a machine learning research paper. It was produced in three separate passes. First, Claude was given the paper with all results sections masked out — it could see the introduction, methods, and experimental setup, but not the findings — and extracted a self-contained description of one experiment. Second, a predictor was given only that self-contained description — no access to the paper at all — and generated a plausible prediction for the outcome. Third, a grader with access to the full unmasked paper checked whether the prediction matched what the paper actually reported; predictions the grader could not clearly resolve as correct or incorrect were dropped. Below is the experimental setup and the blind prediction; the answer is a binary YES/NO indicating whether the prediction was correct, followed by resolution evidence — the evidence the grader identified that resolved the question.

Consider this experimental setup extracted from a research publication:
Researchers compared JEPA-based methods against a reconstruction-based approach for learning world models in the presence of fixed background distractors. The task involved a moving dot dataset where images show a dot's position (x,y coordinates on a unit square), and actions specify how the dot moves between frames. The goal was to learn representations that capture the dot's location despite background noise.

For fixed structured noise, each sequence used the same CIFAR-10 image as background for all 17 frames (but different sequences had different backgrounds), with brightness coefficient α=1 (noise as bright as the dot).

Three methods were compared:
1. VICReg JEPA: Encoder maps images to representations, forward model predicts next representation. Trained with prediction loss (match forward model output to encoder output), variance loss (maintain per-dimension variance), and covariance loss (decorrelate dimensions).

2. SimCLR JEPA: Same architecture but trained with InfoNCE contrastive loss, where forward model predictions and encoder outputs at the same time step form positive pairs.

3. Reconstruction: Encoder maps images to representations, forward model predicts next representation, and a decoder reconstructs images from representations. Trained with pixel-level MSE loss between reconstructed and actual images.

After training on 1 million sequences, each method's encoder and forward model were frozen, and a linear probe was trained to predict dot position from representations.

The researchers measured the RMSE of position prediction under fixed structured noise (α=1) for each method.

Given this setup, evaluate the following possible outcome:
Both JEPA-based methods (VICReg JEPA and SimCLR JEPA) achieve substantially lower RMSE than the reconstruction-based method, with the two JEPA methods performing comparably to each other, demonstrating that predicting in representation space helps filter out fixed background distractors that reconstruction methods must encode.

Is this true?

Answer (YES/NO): NO